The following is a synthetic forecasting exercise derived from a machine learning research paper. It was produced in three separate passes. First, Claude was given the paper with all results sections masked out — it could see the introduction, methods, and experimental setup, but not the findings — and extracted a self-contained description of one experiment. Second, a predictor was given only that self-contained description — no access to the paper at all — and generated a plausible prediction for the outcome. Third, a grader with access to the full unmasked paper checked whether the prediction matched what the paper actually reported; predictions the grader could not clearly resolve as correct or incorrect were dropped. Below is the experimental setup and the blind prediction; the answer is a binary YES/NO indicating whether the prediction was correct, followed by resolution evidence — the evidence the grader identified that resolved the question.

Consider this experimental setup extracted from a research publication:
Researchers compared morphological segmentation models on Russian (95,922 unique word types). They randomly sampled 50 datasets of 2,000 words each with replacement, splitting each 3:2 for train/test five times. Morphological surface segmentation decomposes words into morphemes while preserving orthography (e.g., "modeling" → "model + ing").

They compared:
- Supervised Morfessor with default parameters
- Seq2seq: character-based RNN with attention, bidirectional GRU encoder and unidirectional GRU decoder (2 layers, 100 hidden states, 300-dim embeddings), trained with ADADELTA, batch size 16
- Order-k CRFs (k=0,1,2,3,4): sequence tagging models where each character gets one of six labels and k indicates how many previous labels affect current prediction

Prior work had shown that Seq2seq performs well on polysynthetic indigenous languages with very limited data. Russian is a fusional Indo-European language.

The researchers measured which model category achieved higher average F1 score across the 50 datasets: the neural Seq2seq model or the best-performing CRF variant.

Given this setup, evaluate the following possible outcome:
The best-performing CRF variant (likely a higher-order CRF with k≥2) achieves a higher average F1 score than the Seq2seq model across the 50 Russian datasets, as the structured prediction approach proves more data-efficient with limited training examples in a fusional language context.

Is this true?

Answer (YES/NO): YES